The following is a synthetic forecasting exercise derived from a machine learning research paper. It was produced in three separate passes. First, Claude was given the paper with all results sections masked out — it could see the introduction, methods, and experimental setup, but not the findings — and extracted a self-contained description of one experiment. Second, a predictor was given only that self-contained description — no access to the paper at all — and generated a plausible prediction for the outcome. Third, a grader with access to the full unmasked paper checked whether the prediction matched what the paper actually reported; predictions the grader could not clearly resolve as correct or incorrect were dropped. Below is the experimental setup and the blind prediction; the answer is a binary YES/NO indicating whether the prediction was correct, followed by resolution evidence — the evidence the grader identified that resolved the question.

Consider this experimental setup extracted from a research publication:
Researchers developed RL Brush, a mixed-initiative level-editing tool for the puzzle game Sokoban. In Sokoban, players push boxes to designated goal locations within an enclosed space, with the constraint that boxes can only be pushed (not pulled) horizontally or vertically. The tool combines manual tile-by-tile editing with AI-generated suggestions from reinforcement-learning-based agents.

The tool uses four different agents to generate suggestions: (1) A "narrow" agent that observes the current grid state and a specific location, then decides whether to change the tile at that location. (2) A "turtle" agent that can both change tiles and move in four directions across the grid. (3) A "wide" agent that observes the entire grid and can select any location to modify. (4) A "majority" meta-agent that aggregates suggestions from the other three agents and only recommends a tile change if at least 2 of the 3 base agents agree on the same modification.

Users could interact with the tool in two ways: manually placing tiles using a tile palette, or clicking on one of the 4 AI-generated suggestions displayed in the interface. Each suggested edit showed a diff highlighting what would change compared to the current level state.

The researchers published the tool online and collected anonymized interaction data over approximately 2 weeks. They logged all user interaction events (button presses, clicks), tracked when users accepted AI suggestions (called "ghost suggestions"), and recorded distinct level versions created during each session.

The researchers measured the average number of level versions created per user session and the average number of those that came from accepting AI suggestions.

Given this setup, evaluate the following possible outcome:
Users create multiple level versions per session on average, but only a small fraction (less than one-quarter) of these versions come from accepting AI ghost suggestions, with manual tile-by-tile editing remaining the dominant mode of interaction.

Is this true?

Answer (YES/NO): NO